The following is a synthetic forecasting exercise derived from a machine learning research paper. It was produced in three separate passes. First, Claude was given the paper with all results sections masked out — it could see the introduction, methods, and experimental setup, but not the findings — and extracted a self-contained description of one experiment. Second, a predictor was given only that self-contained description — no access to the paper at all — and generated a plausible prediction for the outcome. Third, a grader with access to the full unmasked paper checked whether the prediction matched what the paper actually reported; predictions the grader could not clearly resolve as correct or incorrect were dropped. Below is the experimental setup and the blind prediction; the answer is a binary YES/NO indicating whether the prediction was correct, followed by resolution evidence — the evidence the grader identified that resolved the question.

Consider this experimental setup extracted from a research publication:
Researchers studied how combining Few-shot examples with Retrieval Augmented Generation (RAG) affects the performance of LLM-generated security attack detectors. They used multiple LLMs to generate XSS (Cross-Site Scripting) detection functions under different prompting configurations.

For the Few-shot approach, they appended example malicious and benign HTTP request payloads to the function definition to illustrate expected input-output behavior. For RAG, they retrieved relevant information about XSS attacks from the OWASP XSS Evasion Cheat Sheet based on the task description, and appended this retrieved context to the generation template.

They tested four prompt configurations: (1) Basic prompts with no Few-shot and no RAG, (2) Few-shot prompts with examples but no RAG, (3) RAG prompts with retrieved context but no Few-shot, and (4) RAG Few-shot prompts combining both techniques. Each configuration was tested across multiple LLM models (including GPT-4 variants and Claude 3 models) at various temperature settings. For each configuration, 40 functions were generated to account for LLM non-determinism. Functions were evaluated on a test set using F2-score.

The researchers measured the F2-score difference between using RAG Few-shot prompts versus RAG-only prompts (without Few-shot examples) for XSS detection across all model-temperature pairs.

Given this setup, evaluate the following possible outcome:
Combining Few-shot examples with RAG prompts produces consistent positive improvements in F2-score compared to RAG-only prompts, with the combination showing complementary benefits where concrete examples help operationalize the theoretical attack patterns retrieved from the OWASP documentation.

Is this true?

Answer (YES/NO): NO